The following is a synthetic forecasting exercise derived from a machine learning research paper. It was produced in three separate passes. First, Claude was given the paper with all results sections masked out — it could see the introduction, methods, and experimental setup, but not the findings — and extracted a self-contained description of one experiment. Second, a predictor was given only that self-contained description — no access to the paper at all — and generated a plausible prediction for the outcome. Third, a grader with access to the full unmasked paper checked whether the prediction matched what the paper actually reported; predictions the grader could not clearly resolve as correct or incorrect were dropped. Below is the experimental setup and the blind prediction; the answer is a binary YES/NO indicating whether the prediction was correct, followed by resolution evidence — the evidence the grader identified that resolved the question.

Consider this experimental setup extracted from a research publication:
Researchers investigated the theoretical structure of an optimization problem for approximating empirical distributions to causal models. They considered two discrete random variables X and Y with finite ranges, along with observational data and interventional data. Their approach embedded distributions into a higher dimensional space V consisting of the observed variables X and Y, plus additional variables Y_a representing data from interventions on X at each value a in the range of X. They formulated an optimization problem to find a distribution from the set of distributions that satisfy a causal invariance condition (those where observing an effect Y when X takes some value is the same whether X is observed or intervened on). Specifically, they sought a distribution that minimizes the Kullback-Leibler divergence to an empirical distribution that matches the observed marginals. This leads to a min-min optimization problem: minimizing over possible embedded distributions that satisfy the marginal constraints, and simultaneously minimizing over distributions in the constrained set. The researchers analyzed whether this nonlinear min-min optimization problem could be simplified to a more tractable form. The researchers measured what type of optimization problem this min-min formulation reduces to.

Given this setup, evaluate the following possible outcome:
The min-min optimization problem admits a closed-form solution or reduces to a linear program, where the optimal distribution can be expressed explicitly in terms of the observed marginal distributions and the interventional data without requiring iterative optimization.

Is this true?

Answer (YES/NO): YES